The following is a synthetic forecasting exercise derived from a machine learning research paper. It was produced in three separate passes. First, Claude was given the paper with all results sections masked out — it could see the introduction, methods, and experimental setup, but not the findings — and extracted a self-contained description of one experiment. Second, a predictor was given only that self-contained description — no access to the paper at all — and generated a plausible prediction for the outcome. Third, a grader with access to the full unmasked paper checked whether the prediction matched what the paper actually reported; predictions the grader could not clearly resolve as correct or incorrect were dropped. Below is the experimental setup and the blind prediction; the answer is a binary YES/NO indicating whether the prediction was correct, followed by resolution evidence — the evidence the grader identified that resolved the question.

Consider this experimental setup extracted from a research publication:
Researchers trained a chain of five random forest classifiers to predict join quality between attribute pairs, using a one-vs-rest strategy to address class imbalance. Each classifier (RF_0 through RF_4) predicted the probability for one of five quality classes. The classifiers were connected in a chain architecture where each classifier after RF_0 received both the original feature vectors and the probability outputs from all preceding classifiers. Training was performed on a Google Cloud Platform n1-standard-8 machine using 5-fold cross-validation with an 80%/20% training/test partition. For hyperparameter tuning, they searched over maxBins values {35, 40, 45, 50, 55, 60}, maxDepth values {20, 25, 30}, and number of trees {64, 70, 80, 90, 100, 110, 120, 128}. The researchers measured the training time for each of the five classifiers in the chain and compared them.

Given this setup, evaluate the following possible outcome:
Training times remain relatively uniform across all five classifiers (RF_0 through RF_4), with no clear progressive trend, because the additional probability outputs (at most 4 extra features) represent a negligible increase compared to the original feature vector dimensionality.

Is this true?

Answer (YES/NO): NO